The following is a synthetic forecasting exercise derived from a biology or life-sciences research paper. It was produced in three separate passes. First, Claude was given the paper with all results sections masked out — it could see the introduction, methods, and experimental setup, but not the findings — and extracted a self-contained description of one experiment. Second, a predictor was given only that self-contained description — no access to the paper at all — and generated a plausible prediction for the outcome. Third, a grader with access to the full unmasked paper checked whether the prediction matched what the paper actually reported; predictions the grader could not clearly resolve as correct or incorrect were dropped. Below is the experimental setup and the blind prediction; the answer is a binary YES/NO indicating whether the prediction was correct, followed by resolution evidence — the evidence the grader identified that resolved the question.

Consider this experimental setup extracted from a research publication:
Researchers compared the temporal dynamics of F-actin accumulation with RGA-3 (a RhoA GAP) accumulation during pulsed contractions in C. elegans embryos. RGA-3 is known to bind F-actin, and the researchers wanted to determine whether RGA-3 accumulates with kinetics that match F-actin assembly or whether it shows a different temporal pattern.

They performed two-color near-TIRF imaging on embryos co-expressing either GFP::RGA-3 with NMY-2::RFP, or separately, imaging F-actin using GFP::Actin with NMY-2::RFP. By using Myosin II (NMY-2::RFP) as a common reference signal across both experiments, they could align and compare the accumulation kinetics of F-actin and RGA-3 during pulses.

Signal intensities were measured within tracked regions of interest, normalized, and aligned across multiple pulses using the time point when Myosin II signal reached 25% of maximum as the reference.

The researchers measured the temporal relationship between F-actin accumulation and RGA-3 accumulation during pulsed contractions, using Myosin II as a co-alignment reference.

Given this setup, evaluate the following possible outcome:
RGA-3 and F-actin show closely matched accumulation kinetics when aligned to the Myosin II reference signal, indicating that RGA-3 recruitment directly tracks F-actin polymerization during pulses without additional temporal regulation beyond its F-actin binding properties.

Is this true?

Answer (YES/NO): YES